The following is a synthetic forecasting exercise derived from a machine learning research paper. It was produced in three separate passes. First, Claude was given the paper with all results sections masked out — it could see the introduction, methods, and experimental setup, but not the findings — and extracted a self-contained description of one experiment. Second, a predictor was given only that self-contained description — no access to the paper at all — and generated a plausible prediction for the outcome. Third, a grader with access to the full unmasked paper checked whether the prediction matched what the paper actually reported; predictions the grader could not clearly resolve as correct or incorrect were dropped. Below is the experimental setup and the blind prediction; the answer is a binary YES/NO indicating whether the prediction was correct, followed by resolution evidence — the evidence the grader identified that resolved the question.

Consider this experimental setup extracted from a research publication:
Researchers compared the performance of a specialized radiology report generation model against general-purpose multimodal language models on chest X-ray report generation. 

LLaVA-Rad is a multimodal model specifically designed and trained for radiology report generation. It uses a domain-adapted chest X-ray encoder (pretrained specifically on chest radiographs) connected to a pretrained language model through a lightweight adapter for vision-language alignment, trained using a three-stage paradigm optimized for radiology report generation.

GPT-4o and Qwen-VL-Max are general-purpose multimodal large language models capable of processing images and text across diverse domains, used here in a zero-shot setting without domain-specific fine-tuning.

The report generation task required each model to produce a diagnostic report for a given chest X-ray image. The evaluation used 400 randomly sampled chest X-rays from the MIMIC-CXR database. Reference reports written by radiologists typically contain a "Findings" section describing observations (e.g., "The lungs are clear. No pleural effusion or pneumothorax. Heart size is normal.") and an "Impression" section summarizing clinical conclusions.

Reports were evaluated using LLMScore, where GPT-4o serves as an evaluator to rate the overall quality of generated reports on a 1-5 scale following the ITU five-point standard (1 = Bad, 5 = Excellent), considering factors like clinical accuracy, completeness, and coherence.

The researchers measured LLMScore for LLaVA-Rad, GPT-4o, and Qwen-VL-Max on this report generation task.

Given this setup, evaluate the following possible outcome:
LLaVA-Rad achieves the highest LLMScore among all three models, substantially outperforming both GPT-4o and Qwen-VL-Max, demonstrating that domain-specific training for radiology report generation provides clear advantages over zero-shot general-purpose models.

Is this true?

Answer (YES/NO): YES